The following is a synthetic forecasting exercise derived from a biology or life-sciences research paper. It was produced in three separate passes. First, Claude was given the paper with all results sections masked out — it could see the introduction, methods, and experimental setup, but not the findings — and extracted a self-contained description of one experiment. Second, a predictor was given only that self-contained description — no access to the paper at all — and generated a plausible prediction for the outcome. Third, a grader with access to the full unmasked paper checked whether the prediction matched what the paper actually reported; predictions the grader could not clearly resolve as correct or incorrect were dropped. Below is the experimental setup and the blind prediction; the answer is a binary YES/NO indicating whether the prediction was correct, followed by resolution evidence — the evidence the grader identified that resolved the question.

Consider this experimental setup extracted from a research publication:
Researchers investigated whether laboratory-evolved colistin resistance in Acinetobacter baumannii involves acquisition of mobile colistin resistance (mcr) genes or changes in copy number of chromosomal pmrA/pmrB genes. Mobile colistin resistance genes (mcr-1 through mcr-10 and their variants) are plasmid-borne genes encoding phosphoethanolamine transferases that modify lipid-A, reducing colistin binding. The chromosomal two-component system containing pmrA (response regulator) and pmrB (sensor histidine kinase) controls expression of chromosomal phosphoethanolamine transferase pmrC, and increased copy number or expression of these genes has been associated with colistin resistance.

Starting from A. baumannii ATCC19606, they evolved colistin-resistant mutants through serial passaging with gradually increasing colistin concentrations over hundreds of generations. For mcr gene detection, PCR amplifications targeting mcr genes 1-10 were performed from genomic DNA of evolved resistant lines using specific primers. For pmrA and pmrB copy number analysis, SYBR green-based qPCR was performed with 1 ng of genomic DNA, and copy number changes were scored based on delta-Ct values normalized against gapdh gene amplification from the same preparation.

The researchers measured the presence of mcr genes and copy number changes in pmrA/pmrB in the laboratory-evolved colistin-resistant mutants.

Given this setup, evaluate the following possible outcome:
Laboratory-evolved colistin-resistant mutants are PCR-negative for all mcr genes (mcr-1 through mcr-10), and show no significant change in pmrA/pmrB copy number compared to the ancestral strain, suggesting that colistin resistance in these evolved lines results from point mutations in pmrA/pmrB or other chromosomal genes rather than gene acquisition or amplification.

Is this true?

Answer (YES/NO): YES